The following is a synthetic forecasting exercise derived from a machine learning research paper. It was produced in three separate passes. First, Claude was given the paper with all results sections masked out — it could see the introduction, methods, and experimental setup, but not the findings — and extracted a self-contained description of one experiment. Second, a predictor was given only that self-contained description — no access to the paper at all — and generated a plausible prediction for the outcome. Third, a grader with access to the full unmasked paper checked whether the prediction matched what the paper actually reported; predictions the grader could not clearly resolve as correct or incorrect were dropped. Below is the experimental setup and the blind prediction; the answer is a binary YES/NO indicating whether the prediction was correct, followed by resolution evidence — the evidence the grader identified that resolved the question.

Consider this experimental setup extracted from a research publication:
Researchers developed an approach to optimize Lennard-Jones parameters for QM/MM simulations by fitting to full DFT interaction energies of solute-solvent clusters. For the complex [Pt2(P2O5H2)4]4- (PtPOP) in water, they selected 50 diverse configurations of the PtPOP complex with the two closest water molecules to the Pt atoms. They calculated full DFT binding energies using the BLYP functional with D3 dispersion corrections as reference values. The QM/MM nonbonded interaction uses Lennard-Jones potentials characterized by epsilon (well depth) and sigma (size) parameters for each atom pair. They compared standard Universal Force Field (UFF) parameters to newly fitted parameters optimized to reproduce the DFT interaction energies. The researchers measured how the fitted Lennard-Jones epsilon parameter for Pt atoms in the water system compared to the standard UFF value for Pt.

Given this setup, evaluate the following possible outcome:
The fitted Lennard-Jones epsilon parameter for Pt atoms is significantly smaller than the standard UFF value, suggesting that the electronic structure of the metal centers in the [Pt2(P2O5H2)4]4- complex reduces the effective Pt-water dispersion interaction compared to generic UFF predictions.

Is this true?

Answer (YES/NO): NO